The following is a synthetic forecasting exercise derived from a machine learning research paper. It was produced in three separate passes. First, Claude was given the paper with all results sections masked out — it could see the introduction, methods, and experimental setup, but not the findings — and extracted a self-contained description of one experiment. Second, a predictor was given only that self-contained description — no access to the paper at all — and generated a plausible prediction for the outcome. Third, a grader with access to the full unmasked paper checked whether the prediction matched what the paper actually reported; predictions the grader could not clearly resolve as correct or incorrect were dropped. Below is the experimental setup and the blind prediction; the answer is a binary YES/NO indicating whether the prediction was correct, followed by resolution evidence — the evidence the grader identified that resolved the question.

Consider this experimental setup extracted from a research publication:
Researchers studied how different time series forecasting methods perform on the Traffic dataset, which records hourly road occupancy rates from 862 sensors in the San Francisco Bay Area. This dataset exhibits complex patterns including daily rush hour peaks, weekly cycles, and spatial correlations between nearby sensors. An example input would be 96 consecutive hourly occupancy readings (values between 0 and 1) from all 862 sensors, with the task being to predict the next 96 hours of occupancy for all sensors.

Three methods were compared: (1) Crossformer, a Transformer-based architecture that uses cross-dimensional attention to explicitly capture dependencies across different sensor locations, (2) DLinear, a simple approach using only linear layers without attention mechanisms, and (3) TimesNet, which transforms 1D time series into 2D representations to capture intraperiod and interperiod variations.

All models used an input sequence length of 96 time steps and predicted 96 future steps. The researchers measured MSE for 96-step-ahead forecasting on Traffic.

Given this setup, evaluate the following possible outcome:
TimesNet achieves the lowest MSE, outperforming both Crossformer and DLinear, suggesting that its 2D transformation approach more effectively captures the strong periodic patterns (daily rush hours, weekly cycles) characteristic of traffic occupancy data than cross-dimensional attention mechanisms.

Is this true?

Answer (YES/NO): NO